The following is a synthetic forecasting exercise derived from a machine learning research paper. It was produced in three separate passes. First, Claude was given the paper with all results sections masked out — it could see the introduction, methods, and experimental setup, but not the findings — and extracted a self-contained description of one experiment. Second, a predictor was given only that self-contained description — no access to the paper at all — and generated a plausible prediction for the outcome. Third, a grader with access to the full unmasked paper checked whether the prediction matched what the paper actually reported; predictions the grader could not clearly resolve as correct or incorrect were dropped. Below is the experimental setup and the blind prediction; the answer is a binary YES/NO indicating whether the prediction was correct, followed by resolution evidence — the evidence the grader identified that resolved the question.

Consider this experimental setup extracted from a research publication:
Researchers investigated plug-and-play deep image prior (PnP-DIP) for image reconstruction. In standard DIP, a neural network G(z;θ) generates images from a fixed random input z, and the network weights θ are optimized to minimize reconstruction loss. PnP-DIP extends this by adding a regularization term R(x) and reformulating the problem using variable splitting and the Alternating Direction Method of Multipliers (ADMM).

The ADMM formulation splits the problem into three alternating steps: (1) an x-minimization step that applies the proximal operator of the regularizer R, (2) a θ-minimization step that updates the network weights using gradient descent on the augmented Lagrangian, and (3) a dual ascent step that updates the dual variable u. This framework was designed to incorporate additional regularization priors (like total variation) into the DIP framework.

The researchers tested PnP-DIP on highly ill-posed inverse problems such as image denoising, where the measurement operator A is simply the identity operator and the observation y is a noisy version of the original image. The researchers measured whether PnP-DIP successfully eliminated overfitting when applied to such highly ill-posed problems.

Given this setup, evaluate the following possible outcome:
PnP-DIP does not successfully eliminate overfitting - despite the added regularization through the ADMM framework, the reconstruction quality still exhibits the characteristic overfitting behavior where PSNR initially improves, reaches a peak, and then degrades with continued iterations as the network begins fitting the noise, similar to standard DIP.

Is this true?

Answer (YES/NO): YES